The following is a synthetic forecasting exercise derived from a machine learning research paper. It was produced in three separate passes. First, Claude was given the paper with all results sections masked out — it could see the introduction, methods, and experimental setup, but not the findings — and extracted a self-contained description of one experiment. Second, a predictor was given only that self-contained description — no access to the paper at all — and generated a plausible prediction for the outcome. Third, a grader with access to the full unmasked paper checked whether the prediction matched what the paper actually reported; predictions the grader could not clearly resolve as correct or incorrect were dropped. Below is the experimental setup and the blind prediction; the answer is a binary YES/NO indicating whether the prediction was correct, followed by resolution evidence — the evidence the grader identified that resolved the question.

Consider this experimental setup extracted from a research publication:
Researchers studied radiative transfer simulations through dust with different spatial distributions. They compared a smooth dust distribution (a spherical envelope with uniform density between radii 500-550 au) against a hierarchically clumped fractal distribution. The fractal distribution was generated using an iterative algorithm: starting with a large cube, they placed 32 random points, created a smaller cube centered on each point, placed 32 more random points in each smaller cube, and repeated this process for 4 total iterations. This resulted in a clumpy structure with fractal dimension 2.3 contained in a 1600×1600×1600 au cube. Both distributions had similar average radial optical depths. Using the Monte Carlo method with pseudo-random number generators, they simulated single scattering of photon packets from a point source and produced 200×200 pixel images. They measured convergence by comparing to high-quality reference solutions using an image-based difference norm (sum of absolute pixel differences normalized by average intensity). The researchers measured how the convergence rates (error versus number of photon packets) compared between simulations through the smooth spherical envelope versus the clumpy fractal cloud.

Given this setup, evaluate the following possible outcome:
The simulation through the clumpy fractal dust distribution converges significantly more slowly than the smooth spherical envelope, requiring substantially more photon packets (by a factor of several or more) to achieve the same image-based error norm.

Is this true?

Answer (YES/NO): NO